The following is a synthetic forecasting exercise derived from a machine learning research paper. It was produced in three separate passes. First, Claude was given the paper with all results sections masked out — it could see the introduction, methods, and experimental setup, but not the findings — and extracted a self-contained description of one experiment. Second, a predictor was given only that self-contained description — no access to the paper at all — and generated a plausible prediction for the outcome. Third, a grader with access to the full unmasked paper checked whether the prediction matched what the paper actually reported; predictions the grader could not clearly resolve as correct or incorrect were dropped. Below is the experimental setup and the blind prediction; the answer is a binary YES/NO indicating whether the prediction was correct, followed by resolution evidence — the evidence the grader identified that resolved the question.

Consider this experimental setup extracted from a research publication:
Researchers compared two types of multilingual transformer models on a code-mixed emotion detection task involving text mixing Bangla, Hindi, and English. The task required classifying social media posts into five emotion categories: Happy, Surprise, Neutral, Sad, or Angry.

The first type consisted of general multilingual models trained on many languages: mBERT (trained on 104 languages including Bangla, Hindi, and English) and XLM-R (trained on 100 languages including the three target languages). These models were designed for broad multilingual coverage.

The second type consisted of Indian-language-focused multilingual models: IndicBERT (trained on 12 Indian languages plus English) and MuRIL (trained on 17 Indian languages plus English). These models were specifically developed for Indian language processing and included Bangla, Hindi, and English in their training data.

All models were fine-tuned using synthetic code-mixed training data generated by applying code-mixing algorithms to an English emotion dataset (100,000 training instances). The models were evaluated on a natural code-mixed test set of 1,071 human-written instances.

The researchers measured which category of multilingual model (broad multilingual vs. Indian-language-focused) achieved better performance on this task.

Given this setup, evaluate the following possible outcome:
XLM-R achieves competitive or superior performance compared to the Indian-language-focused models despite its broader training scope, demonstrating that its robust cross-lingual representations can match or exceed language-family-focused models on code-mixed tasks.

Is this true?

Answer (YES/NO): YES